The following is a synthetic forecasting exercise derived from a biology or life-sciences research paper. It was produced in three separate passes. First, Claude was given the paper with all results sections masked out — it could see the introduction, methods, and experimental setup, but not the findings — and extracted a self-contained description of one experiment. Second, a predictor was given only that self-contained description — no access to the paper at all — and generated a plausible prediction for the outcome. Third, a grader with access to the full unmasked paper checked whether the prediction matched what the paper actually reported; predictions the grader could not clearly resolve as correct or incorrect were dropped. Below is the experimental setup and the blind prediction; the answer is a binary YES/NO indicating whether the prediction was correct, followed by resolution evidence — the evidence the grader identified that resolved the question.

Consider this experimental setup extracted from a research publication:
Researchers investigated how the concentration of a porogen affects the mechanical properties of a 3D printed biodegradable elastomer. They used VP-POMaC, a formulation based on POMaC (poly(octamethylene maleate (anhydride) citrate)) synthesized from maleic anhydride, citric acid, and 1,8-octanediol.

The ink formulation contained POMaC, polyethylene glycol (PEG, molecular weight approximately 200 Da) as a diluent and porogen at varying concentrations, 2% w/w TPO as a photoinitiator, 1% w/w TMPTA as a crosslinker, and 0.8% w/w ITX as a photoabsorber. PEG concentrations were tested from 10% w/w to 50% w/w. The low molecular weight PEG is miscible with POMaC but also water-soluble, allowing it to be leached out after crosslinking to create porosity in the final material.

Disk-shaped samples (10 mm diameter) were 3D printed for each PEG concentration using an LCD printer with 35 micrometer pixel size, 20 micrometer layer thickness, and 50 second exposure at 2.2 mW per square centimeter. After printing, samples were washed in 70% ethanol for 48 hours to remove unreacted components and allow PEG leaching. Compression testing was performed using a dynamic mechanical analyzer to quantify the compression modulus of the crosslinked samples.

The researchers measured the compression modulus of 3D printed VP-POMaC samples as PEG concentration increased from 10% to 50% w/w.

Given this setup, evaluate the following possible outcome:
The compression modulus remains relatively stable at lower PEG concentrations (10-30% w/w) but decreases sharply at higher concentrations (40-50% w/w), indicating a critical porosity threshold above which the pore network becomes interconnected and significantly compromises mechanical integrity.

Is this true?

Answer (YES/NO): NO